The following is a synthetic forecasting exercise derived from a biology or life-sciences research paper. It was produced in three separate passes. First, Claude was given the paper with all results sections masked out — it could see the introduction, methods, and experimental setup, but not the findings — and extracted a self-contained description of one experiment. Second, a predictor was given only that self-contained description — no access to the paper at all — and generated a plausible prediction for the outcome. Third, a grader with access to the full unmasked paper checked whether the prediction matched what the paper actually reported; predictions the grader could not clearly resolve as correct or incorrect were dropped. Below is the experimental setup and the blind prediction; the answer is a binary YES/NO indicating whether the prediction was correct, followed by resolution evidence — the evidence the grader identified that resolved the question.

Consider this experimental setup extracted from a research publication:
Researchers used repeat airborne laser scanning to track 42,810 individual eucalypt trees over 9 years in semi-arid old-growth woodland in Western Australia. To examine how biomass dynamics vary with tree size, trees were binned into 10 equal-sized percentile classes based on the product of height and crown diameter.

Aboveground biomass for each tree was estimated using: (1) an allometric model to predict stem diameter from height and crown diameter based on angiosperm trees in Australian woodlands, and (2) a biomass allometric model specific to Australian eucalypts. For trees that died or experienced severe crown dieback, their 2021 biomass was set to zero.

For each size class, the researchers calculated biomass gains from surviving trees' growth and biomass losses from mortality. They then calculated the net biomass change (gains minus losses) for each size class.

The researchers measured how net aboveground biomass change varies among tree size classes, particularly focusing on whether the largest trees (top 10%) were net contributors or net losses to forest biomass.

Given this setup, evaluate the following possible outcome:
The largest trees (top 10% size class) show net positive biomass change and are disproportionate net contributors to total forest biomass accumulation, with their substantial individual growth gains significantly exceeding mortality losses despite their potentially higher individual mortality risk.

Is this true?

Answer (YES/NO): NO